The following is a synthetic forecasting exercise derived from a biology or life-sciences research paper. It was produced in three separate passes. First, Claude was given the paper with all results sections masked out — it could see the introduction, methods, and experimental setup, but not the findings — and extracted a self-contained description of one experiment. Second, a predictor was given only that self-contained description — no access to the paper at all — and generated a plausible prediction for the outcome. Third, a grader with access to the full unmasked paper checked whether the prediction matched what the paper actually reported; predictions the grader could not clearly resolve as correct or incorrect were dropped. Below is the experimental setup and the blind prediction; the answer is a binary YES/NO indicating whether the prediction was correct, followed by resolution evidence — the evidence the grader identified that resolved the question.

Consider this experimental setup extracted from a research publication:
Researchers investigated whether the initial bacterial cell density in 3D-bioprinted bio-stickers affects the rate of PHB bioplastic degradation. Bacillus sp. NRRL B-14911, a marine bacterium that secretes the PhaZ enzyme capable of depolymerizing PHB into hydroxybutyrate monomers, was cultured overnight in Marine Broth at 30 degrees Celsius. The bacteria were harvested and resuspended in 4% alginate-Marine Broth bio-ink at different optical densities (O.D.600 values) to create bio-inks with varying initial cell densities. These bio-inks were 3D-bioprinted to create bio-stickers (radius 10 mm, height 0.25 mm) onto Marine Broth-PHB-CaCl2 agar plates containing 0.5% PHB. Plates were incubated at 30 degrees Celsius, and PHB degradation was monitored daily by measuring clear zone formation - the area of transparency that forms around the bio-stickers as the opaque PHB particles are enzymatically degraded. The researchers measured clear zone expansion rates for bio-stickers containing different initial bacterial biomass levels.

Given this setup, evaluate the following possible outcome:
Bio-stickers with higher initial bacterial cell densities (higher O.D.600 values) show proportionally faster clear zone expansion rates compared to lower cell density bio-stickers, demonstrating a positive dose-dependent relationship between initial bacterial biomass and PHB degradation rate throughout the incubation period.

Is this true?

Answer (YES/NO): NO